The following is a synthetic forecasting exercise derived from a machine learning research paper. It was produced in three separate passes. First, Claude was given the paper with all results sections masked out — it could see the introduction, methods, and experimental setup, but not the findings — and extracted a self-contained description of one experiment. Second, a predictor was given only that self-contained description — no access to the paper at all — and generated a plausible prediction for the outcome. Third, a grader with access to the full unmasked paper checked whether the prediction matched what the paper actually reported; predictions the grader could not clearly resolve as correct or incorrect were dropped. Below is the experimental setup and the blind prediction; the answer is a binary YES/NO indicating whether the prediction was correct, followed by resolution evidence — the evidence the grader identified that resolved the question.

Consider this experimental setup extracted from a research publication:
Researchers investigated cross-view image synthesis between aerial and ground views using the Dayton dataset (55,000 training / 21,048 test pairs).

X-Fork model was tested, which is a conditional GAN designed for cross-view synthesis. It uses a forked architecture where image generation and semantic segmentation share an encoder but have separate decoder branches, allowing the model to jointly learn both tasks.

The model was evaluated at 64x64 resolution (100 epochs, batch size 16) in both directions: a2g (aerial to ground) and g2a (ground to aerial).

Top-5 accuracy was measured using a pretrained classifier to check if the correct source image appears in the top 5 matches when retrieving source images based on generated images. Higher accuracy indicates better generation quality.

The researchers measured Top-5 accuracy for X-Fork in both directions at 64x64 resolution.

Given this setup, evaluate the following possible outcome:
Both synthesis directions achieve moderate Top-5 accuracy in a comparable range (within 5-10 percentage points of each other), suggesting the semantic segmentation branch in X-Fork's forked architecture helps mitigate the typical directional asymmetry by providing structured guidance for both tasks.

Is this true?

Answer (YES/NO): NO